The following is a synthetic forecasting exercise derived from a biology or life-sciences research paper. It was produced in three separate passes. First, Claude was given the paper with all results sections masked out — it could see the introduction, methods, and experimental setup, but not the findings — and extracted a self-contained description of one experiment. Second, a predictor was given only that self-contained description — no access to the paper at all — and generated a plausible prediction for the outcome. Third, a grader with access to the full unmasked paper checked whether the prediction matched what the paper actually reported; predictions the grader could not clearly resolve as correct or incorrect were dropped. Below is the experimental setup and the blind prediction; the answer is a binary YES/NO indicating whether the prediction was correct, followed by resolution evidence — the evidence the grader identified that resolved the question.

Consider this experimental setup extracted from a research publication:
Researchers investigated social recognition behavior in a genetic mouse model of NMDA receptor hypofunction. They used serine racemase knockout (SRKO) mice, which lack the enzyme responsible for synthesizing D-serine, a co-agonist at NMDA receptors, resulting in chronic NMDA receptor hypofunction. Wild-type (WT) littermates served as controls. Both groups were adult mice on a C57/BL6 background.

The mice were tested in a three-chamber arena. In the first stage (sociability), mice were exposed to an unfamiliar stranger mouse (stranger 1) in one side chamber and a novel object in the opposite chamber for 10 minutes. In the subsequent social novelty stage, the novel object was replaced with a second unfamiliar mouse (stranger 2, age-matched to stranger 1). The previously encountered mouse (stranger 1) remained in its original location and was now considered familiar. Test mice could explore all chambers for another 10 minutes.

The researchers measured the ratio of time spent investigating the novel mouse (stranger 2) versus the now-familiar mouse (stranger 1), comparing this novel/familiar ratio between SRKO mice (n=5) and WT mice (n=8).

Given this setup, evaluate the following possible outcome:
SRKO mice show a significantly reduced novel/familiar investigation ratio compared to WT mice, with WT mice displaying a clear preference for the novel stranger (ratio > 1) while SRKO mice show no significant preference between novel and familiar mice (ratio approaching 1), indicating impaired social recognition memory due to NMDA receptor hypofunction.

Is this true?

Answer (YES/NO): NO